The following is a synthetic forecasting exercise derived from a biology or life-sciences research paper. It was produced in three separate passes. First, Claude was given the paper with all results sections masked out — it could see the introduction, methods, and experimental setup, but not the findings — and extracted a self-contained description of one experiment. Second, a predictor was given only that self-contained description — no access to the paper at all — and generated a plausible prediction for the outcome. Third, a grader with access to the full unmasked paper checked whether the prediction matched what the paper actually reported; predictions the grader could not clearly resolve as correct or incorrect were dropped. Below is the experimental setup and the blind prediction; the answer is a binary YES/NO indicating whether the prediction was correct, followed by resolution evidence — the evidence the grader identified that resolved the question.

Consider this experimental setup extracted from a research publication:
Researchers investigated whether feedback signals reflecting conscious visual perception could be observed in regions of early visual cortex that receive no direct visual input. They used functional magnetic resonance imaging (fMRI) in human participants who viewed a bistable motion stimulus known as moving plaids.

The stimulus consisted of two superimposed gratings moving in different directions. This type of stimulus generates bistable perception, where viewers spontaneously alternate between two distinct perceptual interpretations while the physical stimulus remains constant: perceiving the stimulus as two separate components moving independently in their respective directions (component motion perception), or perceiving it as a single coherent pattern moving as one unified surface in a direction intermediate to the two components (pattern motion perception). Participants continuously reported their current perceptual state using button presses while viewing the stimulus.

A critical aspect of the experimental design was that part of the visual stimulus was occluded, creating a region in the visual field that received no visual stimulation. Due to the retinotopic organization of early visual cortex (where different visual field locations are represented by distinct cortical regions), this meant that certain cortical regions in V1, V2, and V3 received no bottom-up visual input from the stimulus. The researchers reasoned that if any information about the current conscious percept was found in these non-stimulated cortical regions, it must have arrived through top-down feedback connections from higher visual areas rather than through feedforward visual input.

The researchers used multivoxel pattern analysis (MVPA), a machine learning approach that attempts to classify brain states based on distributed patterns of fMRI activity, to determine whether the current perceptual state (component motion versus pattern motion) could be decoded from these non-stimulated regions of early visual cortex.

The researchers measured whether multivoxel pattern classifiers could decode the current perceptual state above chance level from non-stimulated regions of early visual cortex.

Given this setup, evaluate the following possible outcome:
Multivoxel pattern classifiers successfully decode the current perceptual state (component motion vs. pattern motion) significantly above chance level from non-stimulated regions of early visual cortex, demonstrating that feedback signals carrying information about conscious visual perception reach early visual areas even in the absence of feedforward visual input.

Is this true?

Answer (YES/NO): YES